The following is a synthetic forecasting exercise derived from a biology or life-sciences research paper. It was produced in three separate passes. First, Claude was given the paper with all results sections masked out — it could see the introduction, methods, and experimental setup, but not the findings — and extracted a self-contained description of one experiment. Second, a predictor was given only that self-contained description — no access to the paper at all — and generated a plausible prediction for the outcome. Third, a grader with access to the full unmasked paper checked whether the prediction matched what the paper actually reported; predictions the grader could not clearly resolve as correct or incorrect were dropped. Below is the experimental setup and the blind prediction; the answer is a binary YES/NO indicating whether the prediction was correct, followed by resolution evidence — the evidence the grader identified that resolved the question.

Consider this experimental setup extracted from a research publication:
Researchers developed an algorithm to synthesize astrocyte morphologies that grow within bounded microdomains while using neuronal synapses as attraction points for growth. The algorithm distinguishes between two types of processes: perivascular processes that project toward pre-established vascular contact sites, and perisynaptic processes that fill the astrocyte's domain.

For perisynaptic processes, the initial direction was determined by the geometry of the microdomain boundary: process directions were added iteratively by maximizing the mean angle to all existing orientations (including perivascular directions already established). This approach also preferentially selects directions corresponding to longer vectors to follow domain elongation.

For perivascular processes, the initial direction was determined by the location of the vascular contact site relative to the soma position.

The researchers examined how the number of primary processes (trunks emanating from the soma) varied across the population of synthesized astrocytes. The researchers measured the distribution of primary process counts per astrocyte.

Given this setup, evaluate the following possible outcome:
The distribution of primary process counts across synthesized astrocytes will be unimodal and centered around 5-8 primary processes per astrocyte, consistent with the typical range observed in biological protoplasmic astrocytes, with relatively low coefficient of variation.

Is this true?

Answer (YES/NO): YES